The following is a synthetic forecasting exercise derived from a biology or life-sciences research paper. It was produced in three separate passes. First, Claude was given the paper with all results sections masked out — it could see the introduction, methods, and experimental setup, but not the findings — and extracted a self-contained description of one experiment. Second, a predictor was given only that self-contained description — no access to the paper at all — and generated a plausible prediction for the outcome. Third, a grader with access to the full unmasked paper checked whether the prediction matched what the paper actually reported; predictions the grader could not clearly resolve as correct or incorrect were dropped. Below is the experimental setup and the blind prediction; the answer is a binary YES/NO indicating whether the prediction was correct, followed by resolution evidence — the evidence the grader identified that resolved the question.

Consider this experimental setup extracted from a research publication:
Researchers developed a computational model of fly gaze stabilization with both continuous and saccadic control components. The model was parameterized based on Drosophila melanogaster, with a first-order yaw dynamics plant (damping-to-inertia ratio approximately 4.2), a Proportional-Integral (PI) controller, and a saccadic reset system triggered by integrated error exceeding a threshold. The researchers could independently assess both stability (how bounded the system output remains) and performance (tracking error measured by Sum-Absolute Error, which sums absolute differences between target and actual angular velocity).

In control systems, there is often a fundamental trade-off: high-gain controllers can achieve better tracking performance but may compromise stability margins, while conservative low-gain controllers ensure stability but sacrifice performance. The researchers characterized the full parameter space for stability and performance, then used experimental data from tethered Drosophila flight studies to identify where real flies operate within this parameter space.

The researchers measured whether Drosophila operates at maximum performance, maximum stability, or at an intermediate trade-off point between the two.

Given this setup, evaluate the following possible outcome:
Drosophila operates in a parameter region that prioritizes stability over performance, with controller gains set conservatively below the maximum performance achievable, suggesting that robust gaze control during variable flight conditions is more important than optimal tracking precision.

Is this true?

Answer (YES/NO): NO